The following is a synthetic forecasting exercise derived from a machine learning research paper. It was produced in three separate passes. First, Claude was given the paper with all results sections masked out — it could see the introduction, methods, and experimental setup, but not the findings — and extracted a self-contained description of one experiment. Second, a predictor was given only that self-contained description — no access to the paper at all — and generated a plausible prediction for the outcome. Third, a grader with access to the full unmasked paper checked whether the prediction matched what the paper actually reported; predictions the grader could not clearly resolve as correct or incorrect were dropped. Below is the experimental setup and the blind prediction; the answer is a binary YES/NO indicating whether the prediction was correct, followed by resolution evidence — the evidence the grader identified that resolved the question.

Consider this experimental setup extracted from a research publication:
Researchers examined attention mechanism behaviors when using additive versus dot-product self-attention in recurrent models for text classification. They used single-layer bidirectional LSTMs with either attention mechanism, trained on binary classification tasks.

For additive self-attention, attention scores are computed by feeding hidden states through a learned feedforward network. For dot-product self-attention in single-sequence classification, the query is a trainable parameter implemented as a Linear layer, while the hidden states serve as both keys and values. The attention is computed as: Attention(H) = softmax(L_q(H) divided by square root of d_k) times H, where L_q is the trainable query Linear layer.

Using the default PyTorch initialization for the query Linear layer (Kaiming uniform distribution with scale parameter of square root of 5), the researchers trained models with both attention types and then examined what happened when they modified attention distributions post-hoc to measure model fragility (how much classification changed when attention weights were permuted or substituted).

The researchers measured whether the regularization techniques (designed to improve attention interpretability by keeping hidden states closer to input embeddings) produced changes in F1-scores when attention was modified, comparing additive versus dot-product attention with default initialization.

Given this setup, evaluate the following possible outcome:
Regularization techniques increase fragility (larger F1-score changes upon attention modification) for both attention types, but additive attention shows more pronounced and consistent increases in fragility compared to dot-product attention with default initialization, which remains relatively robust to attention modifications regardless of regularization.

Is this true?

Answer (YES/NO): NO